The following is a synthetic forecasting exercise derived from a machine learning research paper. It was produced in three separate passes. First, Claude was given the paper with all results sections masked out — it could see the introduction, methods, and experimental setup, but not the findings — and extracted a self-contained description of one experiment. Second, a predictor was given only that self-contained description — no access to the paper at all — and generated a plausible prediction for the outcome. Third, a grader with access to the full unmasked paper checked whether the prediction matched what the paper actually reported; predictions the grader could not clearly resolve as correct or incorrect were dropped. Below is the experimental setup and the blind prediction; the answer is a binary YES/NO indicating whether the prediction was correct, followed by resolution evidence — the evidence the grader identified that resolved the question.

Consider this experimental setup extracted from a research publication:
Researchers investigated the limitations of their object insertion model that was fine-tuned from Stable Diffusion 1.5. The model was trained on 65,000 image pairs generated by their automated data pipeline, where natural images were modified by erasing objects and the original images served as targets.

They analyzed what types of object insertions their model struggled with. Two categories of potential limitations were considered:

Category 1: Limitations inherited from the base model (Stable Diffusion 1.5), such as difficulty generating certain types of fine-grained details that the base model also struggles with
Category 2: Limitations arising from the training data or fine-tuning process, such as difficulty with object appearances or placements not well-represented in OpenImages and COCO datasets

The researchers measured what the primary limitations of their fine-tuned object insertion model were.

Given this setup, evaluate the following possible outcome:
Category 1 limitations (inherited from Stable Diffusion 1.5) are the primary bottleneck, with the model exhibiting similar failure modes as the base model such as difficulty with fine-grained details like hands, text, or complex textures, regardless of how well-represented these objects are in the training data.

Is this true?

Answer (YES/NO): YES